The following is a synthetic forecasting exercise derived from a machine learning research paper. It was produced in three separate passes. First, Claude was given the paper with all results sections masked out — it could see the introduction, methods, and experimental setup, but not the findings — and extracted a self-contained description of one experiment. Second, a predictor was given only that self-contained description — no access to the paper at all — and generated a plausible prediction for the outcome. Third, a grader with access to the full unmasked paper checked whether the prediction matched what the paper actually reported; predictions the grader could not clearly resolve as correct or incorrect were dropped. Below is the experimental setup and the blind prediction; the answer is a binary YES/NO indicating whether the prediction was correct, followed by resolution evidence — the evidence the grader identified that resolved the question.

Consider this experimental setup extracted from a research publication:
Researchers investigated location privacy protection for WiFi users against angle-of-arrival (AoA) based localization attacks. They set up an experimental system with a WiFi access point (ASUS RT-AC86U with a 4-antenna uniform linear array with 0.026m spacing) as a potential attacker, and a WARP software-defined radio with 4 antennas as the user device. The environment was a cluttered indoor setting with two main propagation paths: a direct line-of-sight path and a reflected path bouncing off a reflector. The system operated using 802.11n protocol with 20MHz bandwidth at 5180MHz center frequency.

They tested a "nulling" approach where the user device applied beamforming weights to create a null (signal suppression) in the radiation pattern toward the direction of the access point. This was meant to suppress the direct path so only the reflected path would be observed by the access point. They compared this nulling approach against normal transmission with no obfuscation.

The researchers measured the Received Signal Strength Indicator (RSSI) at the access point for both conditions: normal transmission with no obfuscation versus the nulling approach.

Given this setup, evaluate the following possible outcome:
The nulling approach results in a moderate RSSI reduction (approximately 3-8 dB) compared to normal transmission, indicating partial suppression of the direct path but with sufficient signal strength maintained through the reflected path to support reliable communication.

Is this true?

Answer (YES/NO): YES